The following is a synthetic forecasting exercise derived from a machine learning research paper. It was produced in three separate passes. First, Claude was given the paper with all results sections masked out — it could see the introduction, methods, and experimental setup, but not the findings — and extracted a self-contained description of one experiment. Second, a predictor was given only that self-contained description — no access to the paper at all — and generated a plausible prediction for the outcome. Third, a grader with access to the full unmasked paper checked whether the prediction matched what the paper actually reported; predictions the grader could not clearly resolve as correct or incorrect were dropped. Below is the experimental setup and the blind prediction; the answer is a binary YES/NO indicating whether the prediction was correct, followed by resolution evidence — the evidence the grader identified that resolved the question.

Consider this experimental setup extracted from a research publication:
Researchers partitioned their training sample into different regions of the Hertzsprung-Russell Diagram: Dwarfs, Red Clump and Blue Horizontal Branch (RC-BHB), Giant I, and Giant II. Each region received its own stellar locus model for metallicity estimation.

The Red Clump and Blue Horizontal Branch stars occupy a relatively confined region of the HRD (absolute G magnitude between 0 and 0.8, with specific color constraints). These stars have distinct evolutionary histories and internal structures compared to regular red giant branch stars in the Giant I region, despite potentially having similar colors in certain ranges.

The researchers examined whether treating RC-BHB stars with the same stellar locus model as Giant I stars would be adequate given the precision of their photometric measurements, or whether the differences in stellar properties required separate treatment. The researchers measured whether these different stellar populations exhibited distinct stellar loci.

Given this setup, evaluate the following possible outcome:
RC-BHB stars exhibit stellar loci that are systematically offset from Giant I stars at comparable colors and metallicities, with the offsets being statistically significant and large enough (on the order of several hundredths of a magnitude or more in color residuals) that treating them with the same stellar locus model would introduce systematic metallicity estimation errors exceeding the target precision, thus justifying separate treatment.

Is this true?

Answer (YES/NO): YES